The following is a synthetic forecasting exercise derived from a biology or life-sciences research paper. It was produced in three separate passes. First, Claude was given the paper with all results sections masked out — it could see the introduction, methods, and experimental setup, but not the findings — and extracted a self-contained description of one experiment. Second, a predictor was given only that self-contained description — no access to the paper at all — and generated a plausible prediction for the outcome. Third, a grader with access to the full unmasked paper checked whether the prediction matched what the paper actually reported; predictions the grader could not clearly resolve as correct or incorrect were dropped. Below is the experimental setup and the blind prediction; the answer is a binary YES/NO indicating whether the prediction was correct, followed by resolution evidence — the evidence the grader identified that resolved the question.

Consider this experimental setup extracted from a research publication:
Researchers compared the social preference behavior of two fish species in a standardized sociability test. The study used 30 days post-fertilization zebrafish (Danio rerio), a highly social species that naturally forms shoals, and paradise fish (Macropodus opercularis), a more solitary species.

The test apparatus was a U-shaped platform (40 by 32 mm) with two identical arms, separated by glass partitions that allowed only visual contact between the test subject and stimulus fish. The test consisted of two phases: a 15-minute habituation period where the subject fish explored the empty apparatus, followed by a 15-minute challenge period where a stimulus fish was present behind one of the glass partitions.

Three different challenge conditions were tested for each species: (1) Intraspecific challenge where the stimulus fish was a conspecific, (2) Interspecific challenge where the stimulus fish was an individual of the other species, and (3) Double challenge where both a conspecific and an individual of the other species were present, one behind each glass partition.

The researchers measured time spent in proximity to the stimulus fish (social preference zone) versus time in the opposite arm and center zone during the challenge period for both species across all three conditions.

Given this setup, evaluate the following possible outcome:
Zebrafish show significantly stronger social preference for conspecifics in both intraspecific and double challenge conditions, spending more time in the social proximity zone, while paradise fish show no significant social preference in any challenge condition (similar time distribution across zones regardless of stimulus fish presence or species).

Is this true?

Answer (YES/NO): NO